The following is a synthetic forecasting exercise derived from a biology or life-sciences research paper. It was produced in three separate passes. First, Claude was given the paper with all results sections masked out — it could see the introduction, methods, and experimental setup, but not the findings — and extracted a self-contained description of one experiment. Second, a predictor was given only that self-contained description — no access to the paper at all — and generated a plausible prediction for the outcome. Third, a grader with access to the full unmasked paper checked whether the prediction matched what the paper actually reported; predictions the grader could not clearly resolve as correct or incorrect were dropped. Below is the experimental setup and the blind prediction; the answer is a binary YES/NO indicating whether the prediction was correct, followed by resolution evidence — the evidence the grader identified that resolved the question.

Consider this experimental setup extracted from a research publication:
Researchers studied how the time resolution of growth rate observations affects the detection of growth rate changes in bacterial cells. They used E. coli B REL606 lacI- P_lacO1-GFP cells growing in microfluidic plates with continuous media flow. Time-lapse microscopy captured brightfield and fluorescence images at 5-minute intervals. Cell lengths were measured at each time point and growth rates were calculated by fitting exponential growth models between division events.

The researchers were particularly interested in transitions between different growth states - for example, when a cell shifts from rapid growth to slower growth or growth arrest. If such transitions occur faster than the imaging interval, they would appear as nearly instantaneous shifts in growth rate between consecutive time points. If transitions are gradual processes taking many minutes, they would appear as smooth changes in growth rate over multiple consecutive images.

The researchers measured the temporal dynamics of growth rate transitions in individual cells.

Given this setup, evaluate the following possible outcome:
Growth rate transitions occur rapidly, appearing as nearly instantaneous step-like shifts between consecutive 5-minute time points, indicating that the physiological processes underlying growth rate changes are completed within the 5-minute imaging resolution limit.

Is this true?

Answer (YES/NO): YES